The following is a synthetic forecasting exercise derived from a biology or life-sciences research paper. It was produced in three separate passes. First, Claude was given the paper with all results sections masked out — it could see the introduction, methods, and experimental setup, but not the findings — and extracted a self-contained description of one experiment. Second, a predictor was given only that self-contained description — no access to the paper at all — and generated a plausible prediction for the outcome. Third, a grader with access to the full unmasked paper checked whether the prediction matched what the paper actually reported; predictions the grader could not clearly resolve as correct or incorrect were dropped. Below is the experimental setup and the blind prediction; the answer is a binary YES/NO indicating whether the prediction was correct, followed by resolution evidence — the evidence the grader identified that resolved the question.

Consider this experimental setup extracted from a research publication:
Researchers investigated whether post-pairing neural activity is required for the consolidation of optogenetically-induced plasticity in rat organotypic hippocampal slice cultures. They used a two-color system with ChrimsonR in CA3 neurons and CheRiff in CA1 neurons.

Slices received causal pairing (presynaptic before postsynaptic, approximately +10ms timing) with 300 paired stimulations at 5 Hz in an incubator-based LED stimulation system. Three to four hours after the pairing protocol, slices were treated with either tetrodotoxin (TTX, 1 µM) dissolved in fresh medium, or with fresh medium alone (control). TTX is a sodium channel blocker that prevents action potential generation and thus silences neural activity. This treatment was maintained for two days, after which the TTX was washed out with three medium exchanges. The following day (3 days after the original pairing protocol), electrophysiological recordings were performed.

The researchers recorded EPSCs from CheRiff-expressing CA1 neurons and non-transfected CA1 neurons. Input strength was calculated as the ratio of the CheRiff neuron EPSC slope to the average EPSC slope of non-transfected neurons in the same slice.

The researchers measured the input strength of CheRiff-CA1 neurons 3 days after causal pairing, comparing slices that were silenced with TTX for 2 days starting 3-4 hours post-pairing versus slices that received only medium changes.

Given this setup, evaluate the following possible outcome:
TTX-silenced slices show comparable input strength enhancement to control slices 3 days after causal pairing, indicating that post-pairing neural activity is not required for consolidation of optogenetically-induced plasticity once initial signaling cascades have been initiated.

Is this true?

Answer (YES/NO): NO